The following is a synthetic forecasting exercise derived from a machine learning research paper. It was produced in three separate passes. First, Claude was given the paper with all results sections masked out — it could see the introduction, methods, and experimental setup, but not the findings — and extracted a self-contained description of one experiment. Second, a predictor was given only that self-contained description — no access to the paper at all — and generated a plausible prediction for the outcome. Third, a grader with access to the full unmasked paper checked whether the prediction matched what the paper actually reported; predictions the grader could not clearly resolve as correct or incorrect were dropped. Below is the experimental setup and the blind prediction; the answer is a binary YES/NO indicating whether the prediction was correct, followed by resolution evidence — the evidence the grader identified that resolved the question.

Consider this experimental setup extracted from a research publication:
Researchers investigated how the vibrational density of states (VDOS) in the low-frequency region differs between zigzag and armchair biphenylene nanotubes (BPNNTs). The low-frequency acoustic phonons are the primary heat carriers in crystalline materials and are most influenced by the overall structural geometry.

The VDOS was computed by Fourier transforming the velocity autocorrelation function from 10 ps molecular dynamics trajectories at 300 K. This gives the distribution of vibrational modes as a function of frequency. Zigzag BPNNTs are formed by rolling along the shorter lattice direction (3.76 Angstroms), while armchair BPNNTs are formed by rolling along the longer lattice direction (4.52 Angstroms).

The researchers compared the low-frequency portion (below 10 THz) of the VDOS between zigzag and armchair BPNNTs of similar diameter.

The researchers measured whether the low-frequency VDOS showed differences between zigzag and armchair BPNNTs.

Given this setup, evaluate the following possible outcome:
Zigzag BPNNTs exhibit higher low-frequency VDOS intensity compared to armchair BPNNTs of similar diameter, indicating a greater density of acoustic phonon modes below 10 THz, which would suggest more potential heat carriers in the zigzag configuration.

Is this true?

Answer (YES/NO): NO